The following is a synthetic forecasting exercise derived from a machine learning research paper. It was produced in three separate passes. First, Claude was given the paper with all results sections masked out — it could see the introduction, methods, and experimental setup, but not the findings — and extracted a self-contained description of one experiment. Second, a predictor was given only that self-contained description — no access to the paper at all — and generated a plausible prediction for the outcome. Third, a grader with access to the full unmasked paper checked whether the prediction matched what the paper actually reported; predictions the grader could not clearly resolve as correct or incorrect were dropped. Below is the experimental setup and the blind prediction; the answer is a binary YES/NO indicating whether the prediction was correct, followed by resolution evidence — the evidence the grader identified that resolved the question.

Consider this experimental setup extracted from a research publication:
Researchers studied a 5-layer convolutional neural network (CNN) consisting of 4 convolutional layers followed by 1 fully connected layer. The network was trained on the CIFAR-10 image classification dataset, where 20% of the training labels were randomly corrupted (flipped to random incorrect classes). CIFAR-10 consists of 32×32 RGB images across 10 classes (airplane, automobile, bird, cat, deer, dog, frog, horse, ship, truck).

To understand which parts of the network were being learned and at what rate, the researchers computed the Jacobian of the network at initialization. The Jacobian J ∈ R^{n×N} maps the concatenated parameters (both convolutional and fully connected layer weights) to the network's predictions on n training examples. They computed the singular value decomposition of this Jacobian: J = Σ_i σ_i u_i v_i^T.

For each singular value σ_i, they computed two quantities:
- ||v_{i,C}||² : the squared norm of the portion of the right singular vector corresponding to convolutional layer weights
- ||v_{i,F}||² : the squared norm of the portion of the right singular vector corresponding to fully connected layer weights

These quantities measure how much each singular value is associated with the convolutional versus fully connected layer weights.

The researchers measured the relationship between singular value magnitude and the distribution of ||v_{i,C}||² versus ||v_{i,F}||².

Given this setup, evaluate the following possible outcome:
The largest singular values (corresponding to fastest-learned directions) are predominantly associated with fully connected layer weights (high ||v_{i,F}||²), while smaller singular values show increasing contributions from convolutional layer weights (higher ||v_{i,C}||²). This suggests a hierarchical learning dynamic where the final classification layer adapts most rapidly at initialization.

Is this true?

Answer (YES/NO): YES